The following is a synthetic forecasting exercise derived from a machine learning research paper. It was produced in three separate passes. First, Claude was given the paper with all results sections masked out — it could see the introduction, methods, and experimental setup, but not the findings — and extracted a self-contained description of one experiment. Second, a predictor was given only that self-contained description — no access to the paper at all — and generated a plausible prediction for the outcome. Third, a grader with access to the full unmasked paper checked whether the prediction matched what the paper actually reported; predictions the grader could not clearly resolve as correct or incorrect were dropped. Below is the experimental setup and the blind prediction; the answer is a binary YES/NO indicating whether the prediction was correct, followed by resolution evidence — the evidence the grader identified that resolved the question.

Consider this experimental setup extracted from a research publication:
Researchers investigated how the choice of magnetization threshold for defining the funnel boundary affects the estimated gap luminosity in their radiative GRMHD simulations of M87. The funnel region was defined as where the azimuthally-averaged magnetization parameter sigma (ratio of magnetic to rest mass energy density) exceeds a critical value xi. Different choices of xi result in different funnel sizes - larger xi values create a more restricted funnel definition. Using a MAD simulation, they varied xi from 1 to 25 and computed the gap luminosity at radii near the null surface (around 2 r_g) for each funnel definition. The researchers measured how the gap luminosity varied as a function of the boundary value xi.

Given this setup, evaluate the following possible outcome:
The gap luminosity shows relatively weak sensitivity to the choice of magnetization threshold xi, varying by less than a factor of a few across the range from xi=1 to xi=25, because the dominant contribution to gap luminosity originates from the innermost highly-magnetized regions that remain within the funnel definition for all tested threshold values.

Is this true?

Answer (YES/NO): YES